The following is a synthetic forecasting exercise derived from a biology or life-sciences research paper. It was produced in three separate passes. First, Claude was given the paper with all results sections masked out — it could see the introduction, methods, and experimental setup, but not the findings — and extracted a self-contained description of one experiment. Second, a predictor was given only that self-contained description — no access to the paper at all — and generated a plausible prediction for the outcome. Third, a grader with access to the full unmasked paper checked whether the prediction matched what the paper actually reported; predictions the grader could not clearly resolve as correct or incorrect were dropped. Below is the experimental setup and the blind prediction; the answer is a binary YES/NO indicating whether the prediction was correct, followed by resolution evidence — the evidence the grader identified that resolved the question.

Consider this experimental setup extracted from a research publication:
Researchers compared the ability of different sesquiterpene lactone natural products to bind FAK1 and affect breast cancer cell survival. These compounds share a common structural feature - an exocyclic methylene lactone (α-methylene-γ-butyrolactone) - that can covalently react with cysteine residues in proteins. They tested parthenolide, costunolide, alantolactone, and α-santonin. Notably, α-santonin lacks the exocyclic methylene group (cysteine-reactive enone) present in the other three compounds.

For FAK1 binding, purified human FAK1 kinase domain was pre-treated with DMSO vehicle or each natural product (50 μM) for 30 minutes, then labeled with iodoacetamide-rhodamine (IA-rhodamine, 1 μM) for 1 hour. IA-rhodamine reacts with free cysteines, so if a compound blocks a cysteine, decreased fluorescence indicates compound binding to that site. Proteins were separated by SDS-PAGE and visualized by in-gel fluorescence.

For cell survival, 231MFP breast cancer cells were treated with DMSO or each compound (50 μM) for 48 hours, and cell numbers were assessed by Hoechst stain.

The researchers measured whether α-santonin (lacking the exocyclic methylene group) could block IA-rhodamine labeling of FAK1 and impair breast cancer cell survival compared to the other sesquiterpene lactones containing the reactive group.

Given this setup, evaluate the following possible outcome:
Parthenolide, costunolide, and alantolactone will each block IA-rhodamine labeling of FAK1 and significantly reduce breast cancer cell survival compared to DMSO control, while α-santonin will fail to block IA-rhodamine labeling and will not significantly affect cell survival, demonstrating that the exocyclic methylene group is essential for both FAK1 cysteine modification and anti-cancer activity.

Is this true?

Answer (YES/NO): NO